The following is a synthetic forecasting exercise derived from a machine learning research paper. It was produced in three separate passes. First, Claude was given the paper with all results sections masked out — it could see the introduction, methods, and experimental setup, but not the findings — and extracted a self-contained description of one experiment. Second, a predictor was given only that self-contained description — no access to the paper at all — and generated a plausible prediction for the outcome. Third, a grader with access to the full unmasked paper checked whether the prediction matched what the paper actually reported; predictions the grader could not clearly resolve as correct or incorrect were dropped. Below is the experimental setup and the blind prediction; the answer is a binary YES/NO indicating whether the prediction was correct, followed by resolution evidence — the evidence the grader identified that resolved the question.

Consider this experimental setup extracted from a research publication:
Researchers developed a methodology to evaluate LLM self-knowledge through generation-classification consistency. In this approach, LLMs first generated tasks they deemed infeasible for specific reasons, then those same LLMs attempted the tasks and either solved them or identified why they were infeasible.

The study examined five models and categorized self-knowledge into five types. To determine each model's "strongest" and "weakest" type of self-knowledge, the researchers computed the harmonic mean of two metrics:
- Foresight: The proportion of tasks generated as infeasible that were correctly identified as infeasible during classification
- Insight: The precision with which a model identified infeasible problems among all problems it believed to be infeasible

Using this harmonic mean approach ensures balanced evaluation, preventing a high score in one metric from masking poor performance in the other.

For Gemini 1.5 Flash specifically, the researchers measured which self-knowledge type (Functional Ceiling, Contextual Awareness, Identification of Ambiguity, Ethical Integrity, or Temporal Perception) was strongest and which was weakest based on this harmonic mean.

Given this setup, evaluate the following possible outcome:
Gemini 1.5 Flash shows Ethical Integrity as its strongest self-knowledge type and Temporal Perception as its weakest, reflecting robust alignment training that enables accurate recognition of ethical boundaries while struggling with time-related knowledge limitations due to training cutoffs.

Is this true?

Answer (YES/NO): YES